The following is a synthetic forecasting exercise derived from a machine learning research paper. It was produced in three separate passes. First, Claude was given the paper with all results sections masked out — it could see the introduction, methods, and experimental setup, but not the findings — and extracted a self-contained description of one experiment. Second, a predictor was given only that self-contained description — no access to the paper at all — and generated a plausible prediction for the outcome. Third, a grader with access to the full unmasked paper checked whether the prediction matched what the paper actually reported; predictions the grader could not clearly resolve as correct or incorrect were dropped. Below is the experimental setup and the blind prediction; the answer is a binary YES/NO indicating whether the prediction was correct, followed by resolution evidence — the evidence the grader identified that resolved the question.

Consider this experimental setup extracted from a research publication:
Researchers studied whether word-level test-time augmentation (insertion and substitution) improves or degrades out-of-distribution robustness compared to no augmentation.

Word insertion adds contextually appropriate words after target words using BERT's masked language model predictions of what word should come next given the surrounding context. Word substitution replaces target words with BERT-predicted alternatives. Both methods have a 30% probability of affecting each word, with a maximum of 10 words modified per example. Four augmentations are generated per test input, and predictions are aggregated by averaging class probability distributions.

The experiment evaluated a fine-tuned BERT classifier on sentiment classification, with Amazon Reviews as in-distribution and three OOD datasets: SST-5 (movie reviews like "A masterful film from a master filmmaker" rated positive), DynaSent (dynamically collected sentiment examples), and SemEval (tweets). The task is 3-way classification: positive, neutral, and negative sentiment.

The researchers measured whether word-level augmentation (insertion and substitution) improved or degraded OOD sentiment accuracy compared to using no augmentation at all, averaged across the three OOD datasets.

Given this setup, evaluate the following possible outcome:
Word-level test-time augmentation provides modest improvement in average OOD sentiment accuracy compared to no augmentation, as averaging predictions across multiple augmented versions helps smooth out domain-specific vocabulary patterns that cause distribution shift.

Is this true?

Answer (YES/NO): NO